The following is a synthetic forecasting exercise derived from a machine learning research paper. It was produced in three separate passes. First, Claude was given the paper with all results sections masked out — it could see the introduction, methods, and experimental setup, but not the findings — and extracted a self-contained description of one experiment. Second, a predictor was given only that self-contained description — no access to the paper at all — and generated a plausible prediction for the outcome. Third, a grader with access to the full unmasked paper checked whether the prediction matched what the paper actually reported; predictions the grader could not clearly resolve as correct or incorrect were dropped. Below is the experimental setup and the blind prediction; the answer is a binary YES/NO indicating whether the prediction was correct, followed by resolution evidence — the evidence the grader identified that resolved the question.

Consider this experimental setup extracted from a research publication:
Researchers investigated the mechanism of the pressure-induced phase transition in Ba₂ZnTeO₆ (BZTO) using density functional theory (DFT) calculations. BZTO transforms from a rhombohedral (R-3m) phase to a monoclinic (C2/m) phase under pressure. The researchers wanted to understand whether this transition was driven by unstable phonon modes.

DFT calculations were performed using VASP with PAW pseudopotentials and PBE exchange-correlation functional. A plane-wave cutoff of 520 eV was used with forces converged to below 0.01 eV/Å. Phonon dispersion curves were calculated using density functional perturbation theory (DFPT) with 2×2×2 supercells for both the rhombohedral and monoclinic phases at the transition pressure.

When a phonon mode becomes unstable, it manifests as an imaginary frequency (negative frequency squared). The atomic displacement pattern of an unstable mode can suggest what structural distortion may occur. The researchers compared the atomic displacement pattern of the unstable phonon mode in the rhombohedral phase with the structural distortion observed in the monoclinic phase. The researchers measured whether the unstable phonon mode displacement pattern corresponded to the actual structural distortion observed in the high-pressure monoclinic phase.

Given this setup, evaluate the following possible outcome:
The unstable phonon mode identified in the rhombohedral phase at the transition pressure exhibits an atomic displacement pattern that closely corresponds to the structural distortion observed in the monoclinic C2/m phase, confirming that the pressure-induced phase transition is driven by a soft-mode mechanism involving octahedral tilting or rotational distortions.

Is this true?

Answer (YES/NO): YES